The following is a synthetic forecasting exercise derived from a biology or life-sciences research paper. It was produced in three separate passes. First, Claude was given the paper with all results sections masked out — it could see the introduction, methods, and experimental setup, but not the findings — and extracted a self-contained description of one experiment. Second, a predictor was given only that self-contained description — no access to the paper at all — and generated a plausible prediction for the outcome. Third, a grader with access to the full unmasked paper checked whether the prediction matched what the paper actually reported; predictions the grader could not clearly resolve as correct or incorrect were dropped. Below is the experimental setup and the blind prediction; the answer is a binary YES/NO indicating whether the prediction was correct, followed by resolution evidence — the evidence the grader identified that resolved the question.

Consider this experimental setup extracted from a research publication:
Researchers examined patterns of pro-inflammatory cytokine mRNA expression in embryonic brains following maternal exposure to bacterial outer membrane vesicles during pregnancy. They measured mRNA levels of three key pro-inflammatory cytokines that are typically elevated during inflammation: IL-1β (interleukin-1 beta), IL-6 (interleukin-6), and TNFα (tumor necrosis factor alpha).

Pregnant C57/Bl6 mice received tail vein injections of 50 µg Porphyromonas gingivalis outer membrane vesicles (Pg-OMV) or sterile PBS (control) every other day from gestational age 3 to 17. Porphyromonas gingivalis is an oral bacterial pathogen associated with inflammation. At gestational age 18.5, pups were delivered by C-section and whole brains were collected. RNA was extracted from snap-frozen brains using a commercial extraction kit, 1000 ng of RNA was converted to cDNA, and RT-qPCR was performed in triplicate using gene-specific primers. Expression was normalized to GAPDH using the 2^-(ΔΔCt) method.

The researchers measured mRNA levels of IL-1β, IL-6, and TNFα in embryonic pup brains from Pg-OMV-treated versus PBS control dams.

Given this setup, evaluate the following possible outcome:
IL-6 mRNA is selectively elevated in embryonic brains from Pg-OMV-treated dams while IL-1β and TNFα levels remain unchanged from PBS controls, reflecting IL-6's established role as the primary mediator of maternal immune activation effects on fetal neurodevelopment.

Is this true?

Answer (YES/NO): NO